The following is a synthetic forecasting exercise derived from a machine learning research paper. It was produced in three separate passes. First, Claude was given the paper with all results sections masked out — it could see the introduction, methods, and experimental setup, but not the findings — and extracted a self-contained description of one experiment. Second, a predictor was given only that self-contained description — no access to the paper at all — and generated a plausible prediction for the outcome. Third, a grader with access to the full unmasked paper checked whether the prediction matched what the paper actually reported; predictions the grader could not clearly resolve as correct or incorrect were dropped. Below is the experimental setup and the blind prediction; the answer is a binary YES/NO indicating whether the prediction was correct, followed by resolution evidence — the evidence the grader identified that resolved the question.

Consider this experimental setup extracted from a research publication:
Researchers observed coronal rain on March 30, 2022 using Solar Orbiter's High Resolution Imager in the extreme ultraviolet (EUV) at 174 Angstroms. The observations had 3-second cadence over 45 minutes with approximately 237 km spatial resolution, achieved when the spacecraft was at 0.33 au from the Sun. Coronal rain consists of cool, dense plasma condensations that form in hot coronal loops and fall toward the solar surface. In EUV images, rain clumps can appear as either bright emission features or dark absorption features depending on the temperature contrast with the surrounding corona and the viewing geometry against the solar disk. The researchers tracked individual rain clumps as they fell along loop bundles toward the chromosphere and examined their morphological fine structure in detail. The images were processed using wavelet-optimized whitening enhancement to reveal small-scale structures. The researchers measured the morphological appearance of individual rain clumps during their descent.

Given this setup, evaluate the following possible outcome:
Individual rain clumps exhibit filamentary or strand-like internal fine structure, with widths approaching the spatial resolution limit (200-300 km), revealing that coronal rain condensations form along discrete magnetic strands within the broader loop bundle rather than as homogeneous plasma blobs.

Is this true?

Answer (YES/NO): NO